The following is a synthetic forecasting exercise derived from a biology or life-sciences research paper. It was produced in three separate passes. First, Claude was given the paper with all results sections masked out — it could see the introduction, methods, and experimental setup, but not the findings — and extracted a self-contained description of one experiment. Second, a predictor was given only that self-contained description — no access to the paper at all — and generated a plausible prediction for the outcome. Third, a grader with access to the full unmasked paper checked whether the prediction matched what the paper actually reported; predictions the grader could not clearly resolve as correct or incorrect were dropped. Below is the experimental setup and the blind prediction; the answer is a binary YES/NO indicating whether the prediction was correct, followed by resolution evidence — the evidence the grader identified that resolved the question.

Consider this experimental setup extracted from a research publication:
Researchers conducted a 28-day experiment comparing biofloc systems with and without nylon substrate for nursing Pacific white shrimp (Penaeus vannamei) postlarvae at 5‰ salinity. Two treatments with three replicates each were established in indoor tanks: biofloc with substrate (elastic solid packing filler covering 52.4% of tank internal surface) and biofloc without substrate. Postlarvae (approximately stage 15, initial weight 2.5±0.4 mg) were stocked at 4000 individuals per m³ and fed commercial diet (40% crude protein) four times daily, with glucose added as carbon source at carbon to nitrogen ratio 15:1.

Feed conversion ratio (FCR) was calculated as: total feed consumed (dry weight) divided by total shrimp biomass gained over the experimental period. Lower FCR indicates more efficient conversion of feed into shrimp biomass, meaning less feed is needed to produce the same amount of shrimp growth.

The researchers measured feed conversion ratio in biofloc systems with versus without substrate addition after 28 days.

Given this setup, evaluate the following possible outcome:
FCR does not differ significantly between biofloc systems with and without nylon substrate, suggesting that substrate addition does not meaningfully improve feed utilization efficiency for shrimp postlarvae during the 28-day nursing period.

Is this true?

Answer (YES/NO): NO